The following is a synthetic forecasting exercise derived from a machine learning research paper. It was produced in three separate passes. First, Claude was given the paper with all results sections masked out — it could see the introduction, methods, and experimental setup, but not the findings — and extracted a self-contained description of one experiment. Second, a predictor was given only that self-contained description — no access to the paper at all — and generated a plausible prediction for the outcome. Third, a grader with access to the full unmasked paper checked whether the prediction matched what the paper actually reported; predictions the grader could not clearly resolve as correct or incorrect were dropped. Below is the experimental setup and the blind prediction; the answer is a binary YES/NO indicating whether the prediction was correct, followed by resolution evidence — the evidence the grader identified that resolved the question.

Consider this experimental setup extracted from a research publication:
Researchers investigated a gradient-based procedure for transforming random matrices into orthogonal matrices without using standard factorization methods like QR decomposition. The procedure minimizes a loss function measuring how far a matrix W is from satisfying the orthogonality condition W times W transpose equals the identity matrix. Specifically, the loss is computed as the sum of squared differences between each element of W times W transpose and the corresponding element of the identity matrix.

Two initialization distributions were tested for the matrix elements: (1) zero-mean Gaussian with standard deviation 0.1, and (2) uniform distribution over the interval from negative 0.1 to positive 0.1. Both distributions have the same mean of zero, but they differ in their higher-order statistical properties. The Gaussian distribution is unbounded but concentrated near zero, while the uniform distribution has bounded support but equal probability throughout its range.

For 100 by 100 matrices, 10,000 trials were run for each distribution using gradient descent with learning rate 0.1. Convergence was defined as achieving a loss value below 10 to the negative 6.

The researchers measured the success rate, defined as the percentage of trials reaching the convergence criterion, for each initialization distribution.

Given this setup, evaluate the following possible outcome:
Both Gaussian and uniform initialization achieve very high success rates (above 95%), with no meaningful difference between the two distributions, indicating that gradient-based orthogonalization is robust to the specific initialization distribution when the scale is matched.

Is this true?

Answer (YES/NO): YES